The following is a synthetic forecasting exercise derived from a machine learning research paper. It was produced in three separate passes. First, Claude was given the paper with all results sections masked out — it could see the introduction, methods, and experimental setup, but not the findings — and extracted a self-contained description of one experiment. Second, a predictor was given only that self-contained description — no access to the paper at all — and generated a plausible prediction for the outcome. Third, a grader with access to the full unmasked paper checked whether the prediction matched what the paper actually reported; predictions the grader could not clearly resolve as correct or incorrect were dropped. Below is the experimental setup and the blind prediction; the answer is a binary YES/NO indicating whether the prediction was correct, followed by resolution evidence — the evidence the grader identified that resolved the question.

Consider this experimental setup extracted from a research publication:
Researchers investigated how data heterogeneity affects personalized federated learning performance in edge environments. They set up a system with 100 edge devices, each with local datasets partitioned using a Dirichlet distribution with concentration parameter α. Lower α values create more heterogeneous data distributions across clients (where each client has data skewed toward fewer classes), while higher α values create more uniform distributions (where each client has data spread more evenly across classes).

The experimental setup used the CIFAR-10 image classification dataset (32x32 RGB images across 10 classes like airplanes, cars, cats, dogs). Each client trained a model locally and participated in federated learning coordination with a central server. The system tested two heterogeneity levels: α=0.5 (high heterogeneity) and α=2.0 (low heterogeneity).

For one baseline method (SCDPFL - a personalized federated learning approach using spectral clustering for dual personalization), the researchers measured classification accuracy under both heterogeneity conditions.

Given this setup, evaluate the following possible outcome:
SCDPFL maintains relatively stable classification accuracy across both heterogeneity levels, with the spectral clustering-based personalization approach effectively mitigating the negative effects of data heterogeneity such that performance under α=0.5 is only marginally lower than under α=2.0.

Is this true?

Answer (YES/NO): NO